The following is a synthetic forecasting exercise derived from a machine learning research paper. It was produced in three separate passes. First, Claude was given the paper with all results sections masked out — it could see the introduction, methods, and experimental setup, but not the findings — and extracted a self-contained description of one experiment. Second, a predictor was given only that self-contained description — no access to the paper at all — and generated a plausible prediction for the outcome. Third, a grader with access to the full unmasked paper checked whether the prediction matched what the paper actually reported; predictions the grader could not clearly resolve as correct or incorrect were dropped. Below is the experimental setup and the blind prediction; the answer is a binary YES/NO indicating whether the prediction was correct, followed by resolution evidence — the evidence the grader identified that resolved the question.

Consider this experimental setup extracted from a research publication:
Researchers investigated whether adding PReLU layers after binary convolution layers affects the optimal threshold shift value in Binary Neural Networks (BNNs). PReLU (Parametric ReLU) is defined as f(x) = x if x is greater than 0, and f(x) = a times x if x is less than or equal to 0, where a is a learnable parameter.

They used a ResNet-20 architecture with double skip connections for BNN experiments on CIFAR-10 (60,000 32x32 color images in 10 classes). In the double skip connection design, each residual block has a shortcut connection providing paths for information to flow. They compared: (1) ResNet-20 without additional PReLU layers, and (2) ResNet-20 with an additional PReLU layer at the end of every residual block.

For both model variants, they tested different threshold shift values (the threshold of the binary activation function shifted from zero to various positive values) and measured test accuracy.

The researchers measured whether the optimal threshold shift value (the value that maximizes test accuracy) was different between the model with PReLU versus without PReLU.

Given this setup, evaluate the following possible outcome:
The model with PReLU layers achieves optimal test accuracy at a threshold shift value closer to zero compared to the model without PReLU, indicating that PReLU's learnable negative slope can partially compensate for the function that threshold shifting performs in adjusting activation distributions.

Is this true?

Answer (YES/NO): YES